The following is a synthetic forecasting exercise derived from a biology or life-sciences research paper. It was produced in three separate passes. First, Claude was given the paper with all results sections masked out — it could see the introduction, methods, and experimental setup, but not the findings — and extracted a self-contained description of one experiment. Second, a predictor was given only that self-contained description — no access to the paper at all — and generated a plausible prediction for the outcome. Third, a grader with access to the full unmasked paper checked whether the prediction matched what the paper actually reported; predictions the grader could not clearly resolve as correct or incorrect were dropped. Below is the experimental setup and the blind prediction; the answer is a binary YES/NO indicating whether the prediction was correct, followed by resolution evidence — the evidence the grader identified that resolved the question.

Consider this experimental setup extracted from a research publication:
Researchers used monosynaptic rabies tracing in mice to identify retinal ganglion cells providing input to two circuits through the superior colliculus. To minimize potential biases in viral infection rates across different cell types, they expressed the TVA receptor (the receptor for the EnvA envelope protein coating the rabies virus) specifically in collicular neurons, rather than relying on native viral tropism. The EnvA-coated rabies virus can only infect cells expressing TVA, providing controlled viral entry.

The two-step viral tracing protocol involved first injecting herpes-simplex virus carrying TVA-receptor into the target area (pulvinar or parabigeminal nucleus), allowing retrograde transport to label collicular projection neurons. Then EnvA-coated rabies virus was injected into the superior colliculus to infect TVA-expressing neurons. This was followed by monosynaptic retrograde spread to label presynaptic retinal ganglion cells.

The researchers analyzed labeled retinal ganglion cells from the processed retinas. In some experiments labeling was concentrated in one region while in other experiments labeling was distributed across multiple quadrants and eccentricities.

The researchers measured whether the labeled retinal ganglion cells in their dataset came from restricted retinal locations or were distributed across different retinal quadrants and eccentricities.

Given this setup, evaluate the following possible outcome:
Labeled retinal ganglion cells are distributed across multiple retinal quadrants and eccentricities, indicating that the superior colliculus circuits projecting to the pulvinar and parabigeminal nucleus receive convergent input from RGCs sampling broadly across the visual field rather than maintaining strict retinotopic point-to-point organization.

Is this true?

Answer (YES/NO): NO